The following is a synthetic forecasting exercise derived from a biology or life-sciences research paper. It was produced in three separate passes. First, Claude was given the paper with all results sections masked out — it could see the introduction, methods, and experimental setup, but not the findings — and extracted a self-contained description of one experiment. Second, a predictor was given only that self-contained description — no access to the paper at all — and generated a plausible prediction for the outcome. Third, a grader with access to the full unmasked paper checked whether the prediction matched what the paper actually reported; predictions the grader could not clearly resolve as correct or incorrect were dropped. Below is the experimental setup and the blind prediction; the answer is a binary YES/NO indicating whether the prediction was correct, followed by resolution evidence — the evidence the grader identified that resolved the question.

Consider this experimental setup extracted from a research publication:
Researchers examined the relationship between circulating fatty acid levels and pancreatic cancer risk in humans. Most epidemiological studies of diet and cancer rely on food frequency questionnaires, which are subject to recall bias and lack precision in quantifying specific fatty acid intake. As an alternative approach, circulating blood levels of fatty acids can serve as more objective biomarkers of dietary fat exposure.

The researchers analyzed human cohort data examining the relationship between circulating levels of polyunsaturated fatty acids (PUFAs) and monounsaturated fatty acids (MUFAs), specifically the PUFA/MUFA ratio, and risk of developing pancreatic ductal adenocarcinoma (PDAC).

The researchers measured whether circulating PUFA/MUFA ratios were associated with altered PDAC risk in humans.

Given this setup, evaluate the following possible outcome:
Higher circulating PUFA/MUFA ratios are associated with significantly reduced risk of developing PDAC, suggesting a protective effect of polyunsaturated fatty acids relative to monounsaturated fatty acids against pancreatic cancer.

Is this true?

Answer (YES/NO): YES